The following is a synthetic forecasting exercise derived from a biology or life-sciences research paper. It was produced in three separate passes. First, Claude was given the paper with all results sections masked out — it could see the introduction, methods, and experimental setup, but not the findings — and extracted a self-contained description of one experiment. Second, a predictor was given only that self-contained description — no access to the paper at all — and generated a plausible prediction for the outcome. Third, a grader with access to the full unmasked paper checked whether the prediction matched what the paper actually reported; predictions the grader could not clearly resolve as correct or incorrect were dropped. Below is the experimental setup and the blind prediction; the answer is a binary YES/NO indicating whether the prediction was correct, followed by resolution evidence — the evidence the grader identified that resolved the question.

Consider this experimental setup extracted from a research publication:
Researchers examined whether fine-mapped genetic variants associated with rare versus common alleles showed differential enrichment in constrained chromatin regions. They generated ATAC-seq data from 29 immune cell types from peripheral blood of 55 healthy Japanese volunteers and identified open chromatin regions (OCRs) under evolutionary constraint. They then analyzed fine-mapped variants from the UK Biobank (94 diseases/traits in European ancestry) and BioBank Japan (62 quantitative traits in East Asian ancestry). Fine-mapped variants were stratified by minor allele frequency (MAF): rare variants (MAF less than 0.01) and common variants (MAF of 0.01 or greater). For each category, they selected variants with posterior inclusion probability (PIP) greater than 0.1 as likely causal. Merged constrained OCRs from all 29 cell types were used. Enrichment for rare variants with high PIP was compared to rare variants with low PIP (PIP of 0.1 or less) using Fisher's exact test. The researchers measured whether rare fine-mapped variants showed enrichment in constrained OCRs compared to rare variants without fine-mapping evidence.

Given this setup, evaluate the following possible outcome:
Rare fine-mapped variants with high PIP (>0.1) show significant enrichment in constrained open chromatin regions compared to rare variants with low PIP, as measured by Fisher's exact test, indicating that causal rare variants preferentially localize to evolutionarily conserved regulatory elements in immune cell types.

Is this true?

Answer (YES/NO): YES